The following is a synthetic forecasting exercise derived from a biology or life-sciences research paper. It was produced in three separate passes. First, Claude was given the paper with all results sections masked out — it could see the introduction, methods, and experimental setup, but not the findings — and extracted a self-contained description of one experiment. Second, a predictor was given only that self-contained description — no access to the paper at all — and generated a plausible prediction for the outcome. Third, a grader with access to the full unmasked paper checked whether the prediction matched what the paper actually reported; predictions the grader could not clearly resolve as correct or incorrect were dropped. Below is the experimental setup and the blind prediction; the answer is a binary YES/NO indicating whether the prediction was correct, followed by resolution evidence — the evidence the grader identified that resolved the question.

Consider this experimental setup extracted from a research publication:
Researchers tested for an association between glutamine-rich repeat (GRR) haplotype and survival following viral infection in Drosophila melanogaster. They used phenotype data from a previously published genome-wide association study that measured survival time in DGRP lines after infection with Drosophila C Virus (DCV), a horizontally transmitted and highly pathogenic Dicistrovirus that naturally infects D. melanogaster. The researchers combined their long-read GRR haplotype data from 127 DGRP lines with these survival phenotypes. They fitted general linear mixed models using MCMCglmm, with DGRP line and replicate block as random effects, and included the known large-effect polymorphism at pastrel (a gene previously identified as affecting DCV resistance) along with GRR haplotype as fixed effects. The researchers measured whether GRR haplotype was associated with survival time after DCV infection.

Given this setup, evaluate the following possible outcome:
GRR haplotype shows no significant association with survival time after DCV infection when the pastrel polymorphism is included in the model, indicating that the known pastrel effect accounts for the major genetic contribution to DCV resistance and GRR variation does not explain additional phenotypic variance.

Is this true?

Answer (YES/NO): NO